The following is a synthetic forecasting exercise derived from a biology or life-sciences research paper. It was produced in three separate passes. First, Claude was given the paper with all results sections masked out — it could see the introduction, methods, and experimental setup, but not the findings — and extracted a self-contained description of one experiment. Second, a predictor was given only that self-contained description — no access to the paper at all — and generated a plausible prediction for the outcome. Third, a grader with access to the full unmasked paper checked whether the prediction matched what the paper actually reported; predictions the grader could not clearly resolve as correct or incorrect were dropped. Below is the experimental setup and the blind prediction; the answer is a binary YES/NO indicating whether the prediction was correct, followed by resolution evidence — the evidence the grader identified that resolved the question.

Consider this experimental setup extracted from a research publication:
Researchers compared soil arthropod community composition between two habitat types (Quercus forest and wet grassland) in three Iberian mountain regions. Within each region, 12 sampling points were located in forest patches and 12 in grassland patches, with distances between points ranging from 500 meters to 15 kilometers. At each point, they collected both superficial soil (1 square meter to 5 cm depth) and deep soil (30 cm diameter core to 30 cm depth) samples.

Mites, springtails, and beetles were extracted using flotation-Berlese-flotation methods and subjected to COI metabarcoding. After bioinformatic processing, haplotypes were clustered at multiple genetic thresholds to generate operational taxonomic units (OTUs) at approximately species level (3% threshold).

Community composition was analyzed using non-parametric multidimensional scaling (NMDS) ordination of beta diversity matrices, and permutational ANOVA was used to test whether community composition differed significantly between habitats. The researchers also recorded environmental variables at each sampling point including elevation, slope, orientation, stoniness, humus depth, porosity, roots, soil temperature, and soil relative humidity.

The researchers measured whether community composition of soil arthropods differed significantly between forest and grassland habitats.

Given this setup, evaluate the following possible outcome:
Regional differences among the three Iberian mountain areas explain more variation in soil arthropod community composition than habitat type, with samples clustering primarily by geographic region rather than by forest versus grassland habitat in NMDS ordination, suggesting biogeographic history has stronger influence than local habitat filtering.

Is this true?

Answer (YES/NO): NO